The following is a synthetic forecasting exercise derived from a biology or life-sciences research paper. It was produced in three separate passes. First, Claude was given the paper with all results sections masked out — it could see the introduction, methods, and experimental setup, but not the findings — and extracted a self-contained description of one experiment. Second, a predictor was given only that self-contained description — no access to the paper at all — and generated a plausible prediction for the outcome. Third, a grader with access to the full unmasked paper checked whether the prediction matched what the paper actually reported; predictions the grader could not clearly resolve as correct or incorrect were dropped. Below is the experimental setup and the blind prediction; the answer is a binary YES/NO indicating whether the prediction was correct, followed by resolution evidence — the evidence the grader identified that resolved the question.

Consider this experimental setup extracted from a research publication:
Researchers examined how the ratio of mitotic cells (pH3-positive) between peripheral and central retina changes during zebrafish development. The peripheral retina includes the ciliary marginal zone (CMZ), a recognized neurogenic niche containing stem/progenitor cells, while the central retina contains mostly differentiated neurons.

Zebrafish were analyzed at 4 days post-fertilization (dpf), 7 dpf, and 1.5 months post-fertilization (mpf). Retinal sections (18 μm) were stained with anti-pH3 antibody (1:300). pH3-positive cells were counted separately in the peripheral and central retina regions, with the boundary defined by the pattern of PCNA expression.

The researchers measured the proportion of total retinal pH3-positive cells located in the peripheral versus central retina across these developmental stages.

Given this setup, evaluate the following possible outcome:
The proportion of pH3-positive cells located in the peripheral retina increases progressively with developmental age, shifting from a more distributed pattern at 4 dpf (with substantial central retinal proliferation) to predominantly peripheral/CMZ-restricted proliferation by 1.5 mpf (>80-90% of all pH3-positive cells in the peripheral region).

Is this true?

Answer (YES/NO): NO